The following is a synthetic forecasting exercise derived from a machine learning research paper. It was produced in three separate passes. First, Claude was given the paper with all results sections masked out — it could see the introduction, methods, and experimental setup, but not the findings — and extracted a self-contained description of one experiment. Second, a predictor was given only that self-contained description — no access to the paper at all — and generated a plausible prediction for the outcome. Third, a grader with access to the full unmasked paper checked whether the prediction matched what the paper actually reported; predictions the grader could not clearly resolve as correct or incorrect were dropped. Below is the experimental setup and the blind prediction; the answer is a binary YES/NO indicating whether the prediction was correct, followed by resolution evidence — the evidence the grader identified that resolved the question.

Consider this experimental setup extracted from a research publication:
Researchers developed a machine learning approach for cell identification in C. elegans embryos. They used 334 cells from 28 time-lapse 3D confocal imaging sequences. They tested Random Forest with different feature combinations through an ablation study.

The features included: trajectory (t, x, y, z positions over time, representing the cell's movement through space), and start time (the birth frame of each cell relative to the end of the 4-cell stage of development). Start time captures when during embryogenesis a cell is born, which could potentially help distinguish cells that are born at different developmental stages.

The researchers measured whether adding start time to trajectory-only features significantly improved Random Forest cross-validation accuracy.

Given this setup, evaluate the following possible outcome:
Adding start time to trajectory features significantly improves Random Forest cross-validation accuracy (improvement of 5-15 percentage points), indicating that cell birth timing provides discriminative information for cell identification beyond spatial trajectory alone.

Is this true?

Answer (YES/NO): NO